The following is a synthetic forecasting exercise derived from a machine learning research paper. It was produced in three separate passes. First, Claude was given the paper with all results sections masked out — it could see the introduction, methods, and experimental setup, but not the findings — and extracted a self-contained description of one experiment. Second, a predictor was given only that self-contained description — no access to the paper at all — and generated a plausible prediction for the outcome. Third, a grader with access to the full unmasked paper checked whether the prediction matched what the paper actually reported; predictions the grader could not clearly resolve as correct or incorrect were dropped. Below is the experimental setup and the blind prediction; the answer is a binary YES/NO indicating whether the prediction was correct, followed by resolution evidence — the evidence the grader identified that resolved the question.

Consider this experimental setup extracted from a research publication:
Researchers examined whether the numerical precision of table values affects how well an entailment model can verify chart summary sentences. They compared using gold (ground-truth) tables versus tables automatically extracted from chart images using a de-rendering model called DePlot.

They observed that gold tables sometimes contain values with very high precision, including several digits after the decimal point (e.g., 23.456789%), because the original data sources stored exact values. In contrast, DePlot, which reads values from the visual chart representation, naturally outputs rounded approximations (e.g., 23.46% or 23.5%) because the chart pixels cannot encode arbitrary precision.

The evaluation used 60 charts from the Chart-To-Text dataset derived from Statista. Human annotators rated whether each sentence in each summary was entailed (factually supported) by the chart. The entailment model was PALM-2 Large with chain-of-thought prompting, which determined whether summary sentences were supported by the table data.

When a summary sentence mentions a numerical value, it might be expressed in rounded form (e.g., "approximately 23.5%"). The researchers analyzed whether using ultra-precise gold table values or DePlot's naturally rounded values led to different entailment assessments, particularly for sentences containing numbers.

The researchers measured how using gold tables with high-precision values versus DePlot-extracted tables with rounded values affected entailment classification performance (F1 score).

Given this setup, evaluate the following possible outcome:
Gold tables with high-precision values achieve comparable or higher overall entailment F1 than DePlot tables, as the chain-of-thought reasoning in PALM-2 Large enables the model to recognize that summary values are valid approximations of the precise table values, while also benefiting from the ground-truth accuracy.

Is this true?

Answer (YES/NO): NO